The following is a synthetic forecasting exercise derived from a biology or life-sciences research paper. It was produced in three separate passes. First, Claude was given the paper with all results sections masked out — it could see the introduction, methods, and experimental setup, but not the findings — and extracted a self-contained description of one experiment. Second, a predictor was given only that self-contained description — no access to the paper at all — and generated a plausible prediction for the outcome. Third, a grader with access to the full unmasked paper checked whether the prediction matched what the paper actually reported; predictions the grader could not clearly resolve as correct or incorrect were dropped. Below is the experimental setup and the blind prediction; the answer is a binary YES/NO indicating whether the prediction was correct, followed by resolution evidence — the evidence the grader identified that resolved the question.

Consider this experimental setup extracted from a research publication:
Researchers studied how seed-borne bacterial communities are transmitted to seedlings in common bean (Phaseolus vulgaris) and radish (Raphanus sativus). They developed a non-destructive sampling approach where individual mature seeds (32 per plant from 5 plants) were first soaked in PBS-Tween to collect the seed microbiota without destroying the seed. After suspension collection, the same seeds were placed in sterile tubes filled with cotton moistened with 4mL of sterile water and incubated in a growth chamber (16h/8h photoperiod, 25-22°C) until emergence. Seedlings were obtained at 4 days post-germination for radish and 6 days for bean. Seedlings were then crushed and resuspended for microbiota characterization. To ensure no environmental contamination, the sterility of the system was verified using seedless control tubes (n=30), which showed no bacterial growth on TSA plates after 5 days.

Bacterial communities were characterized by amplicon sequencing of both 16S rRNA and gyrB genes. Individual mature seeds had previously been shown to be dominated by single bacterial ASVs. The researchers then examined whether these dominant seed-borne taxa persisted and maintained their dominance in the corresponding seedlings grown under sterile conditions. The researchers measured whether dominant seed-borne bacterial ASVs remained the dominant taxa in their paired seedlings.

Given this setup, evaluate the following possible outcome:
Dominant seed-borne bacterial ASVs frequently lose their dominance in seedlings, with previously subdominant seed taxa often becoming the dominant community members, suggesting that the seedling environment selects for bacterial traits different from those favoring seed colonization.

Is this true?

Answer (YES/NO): YES